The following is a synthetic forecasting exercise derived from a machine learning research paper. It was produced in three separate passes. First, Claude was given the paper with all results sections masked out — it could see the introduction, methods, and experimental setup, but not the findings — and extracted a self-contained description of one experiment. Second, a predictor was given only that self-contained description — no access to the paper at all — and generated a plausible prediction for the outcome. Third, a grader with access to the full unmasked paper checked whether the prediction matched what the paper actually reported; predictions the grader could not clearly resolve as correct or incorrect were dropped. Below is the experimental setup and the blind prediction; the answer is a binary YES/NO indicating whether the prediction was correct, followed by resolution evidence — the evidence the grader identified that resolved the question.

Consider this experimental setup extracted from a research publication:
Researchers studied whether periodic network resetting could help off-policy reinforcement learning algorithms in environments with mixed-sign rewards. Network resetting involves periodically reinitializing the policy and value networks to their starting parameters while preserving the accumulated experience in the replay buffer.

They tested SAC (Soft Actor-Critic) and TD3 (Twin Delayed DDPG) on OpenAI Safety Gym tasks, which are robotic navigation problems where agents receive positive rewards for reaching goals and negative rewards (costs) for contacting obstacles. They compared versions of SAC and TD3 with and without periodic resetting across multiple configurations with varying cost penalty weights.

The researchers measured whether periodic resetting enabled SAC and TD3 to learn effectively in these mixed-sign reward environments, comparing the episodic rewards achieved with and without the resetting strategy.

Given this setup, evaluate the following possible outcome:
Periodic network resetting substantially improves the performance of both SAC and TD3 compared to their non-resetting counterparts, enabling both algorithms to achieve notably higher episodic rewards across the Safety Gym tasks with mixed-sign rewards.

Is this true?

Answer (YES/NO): YES